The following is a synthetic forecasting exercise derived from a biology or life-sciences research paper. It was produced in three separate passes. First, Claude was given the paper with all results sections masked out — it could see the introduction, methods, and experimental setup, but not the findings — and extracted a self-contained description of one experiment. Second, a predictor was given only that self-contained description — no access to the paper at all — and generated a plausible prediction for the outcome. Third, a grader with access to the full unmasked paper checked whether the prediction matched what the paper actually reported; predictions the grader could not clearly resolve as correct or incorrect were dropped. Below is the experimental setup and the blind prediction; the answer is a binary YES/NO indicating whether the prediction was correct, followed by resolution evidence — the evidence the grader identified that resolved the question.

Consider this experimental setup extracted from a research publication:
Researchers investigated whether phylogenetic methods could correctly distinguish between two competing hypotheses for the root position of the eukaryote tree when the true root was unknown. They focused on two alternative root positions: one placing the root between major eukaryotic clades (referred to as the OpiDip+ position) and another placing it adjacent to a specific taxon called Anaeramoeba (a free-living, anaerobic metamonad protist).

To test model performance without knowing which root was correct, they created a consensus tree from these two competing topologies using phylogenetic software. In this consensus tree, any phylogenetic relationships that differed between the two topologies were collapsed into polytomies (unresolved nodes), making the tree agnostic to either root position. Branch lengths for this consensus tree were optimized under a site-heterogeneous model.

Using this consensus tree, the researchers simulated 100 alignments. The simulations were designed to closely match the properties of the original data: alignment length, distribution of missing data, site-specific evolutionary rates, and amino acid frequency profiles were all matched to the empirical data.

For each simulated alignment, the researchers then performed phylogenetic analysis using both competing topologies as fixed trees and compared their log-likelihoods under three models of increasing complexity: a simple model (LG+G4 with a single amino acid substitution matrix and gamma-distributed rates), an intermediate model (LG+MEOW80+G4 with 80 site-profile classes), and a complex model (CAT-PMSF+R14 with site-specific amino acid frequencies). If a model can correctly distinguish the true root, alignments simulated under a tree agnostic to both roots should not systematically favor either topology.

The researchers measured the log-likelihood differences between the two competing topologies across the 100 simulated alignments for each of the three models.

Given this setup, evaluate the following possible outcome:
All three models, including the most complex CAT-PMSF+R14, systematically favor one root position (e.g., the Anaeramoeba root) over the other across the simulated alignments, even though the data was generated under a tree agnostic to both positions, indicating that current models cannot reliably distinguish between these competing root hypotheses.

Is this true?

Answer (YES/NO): NO